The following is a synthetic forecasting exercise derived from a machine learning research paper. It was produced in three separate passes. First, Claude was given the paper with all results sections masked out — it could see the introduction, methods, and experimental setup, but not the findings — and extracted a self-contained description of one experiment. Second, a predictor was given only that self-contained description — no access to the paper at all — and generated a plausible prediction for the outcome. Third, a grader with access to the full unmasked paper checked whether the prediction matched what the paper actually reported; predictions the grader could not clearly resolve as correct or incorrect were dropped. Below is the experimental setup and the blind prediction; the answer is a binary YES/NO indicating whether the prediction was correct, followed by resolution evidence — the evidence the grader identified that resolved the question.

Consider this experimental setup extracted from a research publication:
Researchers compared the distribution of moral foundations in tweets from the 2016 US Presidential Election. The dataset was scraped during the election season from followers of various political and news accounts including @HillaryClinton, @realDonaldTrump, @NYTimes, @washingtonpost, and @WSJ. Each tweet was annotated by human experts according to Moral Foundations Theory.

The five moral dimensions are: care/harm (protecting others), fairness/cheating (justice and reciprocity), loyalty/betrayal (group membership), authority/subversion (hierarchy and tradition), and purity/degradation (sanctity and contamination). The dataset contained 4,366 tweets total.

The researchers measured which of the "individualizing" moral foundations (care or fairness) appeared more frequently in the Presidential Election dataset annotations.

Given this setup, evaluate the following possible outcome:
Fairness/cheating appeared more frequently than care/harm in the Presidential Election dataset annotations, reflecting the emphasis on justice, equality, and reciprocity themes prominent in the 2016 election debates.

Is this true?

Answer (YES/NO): NO